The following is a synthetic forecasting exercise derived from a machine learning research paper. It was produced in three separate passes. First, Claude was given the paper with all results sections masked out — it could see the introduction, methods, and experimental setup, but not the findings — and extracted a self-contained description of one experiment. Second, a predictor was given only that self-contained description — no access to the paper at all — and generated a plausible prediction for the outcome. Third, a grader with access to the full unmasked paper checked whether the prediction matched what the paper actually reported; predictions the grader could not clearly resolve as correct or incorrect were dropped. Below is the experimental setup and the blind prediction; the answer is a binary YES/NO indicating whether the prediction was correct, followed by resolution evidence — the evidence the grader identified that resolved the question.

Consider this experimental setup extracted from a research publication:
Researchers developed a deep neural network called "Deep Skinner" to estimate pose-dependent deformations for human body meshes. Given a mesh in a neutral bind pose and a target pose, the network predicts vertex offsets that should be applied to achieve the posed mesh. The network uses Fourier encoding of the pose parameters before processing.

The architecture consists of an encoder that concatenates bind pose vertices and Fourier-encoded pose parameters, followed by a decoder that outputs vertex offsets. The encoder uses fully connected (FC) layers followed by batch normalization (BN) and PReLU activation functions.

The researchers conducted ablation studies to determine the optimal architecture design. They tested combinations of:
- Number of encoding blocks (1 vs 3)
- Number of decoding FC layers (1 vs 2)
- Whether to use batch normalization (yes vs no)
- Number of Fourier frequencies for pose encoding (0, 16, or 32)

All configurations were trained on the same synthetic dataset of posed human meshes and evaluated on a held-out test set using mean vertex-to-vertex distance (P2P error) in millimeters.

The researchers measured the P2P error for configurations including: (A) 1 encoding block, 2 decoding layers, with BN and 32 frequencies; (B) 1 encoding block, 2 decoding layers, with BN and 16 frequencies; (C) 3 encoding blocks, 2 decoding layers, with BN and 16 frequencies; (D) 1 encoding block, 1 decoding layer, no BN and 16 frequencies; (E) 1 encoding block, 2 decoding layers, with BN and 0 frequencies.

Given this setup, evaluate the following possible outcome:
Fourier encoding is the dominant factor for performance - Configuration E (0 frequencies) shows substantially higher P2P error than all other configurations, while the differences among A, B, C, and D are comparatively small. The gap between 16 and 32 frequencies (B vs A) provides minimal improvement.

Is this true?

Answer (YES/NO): NO